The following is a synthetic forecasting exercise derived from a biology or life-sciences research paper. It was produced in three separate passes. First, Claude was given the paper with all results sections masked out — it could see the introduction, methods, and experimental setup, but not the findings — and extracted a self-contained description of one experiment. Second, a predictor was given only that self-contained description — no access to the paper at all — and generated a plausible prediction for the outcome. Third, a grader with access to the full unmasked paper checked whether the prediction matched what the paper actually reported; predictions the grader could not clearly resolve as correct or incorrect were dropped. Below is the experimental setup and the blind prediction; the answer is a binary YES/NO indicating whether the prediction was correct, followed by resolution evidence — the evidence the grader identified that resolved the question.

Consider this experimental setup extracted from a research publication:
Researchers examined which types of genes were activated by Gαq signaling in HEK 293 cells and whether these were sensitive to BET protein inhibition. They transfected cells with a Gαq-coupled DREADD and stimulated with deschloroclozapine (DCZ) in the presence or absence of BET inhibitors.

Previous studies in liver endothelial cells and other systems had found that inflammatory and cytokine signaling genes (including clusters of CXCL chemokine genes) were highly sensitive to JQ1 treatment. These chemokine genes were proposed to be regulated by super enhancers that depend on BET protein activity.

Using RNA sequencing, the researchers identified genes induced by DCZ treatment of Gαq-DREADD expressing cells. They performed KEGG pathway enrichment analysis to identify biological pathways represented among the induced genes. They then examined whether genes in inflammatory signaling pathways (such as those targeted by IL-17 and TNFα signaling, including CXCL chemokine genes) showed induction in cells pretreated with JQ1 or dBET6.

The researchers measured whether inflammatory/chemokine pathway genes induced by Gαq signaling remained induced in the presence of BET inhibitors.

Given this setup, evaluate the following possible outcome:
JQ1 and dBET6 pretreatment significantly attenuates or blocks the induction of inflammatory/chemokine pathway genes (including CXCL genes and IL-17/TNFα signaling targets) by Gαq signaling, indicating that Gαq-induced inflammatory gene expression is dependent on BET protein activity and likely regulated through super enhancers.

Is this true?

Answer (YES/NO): NO